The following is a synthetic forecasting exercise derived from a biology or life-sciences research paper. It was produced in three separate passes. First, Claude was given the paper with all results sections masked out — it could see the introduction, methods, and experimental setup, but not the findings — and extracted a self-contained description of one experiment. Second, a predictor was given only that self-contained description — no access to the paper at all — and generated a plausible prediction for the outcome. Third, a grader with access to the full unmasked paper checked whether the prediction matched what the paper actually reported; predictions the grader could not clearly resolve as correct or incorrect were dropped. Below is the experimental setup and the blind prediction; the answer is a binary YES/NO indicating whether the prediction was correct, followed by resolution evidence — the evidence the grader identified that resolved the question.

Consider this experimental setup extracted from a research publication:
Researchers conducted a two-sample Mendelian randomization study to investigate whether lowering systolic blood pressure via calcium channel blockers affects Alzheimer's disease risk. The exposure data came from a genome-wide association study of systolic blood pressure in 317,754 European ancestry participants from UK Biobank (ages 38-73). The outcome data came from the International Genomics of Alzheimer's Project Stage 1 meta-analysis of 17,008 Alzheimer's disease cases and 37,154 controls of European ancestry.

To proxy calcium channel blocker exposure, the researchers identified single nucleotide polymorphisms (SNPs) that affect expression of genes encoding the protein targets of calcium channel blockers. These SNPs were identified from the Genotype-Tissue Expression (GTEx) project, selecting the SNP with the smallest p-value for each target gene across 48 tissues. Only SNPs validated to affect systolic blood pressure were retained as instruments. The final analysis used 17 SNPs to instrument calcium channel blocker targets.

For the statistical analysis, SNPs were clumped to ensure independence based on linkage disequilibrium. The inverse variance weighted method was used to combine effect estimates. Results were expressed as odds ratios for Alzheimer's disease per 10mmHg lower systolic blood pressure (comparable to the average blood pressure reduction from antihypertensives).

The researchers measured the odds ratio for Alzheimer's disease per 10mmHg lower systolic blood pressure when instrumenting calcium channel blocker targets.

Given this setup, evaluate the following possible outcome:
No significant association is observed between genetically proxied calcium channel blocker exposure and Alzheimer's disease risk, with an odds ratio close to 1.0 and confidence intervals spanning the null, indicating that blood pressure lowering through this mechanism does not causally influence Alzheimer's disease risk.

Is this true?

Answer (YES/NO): NO